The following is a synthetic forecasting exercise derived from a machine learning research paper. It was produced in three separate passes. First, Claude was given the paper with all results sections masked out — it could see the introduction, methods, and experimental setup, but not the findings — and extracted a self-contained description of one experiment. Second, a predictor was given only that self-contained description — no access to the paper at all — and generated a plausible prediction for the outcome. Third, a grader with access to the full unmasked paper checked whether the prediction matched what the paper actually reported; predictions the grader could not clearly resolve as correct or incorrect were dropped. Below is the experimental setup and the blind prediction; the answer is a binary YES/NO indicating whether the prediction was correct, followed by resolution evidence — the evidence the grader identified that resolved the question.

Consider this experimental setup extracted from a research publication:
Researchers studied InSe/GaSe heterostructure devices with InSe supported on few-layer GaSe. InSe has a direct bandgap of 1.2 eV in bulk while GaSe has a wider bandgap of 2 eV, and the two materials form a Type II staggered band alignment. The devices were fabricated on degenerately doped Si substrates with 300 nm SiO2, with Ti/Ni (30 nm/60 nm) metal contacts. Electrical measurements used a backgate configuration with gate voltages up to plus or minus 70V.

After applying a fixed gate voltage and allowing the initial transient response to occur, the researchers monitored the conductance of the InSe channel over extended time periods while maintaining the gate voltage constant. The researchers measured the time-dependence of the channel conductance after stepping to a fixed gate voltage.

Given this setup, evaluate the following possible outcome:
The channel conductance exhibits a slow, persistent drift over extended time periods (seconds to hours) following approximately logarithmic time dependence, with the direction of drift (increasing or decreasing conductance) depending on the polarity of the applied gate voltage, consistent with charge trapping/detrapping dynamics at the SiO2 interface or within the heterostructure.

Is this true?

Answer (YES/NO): NO